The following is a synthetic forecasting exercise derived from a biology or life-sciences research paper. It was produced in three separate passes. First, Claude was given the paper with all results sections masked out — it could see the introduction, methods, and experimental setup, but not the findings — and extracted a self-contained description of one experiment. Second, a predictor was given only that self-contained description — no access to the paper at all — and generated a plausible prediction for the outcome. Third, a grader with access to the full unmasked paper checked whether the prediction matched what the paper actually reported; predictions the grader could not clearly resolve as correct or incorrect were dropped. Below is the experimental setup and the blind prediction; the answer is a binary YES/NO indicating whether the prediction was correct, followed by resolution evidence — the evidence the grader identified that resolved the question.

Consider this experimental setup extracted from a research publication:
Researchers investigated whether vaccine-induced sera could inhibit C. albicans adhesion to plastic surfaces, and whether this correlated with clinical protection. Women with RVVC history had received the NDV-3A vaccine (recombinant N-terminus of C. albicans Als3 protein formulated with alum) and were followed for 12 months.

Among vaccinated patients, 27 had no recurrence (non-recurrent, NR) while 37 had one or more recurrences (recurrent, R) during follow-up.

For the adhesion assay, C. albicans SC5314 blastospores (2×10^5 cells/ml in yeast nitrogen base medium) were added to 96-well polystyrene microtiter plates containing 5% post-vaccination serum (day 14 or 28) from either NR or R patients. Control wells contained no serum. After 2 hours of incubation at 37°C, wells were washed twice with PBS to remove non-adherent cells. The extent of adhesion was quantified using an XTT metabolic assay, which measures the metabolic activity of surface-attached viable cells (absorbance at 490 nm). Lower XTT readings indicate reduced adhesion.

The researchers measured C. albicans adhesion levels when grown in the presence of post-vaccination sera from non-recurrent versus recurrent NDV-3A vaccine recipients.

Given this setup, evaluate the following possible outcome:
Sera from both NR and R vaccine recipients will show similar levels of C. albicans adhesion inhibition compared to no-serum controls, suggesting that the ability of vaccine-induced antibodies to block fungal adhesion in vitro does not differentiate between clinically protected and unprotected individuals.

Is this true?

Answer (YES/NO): NO